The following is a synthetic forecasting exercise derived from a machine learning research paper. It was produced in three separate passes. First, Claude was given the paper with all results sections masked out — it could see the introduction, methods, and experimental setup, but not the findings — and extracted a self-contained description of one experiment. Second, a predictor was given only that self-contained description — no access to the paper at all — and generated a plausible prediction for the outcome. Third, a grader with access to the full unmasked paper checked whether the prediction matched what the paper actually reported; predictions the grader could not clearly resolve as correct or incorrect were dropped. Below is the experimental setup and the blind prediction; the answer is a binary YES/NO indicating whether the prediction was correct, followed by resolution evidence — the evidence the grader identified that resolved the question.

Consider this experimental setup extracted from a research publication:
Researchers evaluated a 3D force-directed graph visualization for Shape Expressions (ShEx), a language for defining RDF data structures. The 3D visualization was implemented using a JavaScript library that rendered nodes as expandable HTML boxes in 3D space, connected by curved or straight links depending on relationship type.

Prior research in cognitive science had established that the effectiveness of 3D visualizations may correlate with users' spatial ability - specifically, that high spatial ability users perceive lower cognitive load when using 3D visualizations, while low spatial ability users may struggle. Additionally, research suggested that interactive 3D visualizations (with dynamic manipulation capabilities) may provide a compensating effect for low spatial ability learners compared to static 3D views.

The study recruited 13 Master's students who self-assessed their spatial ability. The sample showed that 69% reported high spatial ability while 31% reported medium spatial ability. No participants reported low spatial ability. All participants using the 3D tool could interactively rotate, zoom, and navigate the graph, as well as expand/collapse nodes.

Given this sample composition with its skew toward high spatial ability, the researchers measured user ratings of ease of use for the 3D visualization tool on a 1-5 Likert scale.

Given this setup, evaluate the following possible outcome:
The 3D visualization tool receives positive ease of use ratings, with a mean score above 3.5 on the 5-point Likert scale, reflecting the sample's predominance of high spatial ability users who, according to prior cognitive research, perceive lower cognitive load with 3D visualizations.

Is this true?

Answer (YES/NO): YES